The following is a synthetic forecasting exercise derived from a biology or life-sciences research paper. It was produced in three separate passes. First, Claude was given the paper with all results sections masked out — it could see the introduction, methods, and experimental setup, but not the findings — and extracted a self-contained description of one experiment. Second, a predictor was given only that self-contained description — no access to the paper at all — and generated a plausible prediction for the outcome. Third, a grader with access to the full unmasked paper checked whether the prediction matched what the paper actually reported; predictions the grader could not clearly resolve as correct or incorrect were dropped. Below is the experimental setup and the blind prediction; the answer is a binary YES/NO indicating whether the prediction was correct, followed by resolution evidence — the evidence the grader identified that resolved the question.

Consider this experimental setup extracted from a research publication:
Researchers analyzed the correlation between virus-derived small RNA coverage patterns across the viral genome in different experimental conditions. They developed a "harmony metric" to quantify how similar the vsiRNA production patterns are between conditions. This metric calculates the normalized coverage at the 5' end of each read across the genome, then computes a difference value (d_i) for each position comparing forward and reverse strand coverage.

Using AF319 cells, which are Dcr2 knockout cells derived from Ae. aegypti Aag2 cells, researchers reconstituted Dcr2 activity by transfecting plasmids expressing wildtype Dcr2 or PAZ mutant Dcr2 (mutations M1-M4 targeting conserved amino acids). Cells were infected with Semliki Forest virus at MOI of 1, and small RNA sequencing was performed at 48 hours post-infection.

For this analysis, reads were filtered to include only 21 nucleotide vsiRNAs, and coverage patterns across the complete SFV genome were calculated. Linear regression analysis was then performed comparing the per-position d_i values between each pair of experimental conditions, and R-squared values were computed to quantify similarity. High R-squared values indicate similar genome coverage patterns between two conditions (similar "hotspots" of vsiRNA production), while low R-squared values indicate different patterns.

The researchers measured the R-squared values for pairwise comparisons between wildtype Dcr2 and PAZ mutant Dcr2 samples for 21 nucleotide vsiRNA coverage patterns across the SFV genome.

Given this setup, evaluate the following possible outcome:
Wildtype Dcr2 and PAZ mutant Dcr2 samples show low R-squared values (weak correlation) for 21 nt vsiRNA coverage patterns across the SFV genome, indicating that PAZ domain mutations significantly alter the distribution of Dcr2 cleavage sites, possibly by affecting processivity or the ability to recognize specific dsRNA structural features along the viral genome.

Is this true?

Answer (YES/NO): NO